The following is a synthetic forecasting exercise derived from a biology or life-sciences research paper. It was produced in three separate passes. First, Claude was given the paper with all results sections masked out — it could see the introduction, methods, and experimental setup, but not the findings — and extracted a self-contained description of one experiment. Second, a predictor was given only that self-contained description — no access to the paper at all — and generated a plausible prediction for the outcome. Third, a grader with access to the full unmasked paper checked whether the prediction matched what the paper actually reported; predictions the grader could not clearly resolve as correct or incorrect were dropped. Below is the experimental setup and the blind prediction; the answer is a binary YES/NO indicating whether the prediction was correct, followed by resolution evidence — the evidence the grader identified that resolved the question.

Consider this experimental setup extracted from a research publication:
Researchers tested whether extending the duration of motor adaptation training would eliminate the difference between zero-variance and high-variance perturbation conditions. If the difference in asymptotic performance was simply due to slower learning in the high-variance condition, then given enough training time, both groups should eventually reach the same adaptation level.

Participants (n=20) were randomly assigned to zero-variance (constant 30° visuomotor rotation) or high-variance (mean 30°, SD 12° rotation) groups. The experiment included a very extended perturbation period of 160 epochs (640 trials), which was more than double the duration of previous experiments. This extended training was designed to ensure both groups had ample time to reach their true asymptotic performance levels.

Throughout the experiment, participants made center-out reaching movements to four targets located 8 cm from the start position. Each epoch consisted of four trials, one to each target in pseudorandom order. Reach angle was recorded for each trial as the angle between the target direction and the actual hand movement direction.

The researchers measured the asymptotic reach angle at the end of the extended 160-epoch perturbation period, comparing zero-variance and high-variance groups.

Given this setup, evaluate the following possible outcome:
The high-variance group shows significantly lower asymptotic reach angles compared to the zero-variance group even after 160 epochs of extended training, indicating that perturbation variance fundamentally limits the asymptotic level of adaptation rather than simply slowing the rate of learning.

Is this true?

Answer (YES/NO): YES